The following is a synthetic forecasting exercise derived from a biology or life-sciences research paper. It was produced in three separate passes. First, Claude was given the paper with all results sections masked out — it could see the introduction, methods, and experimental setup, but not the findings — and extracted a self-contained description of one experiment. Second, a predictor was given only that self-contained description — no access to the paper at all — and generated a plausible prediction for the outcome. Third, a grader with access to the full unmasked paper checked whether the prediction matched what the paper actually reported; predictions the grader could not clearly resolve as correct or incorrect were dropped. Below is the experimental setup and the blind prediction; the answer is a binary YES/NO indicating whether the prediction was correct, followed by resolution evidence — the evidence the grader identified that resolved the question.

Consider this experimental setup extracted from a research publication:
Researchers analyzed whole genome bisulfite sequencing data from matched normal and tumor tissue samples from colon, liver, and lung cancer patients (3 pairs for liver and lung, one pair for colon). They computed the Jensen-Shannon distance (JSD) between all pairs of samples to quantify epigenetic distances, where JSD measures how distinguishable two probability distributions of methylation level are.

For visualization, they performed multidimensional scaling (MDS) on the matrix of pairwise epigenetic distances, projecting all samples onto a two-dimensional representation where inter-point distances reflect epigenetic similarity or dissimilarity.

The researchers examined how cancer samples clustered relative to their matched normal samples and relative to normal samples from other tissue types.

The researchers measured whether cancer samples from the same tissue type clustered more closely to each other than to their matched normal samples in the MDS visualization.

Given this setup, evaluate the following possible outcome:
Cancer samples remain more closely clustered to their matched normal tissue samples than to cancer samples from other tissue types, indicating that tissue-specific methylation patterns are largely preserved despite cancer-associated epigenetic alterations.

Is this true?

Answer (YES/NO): NO